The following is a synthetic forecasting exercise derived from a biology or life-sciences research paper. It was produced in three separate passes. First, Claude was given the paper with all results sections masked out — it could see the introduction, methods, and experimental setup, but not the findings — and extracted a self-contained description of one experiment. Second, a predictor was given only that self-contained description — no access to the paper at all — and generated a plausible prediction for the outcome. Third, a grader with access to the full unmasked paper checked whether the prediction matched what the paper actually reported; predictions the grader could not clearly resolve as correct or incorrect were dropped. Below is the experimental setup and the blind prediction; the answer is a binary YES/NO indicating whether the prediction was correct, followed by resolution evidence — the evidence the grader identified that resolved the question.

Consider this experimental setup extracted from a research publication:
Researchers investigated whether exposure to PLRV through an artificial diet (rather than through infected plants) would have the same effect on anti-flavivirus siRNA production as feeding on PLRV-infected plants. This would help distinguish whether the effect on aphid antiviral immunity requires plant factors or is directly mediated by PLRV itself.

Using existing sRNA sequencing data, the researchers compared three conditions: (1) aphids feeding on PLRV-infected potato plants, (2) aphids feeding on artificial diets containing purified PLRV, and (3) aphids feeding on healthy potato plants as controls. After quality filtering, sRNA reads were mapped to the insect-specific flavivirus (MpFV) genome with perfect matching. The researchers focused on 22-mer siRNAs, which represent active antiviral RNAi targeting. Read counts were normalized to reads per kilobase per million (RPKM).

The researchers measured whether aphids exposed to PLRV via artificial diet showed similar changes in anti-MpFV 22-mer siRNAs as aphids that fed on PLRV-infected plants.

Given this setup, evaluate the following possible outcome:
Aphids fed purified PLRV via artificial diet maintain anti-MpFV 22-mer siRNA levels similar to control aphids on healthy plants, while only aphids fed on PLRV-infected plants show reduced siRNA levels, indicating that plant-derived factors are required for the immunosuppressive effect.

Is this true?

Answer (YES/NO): NO